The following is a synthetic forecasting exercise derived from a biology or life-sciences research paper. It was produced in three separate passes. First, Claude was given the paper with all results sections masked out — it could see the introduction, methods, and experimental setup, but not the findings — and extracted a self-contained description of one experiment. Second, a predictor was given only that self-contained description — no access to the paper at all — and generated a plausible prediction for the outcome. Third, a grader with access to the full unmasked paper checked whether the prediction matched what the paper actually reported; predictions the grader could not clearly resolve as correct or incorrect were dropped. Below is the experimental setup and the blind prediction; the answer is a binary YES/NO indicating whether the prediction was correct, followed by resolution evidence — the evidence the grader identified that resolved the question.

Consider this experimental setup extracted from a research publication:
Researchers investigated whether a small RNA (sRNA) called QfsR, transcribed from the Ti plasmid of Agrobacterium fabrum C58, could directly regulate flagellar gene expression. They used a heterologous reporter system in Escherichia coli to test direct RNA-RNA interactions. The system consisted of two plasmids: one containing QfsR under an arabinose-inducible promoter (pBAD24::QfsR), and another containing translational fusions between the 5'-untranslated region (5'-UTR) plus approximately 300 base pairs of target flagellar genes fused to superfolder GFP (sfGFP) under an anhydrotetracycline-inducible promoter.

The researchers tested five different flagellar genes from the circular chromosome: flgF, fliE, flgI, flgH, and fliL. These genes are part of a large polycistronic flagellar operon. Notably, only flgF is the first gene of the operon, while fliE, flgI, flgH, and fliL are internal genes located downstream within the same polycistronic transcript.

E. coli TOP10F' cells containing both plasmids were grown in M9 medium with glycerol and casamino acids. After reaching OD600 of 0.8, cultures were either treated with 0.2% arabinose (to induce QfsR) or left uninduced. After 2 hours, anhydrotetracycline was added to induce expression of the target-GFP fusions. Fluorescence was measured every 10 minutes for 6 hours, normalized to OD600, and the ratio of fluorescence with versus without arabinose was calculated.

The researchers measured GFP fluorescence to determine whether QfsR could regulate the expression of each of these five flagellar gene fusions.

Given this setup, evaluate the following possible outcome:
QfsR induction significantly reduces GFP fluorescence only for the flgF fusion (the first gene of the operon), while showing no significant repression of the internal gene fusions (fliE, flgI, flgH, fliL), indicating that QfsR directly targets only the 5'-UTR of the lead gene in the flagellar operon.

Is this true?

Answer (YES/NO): NO